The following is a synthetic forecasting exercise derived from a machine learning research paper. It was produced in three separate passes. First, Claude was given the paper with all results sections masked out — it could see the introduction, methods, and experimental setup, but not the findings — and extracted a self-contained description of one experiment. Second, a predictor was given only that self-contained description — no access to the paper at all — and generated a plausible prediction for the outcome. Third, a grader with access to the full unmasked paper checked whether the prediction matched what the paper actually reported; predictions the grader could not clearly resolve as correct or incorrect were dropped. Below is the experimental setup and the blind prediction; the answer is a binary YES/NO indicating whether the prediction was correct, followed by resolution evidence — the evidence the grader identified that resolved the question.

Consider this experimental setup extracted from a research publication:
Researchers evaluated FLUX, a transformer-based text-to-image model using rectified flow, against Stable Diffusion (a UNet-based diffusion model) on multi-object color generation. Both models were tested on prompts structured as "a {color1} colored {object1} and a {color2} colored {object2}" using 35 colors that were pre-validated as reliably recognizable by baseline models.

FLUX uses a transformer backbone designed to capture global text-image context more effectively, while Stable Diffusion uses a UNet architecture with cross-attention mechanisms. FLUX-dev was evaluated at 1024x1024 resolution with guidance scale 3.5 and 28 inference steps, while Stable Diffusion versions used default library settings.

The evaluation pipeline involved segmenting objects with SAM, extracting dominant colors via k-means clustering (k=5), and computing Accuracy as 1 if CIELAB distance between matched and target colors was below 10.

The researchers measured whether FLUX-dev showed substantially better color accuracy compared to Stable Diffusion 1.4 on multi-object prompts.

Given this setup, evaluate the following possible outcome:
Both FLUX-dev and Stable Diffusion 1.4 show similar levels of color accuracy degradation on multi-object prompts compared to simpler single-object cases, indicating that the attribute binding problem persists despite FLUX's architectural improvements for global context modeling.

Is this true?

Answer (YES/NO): NO